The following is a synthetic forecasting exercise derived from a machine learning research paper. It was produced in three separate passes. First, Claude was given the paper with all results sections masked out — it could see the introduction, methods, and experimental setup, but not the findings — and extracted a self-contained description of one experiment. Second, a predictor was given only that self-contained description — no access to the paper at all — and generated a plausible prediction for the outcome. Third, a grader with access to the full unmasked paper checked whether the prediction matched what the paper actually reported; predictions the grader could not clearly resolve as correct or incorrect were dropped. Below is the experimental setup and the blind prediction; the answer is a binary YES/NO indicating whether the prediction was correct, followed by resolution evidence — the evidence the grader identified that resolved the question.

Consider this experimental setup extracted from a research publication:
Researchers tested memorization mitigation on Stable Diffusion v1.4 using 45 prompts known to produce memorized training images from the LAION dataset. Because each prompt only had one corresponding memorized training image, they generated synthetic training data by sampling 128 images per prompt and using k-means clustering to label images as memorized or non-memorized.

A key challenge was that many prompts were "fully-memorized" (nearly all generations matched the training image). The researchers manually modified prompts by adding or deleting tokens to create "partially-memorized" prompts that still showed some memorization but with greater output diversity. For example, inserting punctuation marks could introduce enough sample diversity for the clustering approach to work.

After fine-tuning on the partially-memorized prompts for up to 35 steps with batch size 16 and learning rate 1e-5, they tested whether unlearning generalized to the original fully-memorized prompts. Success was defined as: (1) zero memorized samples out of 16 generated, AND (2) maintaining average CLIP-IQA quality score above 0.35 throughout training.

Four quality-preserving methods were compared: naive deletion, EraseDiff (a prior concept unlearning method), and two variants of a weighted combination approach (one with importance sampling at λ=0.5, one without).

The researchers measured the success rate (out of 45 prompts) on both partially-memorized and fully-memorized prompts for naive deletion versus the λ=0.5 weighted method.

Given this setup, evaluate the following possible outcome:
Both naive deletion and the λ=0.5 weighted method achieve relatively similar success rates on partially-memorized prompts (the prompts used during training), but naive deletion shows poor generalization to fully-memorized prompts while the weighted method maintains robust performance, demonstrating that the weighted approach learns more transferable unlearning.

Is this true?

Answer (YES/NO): NO